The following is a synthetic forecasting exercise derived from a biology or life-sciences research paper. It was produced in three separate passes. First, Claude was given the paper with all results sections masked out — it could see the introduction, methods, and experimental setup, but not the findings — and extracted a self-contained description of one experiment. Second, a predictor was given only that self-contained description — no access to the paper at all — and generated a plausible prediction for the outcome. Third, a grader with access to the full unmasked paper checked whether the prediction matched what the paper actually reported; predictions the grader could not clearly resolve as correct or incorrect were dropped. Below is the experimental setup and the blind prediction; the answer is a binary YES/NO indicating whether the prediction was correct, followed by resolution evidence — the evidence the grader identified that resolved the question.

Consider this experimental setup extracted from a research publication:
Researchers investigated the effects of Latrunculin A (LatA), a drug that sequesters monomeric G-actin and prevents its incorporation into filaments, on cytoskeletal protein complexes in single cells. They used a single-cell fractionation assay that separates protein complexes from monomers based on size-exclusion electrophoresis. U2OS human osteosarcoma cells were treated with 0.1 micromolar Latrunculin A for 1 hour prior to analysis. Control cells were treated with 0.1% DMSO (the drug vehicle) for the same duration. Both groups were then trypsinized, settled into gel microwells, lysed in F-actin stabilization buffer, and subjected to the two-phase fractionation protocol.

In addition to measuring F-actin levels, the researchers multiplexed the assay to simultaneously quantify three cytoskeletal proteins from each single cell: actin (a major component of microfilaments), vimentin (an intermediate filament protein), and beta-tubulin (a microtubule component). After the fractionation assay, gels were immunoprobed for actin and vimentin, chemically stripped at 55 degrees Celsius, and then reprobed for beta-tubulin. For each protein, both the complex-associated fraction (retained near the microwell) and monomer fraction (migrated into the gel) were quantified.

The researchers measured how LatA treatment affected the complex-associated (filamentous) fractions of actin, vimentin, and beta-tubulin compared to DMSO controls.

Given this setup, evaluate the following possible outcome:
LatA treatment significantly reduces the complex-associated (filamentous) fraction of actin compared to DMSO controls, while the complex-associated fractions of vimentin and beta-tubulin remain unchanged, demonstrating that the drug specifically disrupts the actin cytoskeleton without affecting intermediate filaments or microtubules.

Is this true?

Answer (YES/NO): NO